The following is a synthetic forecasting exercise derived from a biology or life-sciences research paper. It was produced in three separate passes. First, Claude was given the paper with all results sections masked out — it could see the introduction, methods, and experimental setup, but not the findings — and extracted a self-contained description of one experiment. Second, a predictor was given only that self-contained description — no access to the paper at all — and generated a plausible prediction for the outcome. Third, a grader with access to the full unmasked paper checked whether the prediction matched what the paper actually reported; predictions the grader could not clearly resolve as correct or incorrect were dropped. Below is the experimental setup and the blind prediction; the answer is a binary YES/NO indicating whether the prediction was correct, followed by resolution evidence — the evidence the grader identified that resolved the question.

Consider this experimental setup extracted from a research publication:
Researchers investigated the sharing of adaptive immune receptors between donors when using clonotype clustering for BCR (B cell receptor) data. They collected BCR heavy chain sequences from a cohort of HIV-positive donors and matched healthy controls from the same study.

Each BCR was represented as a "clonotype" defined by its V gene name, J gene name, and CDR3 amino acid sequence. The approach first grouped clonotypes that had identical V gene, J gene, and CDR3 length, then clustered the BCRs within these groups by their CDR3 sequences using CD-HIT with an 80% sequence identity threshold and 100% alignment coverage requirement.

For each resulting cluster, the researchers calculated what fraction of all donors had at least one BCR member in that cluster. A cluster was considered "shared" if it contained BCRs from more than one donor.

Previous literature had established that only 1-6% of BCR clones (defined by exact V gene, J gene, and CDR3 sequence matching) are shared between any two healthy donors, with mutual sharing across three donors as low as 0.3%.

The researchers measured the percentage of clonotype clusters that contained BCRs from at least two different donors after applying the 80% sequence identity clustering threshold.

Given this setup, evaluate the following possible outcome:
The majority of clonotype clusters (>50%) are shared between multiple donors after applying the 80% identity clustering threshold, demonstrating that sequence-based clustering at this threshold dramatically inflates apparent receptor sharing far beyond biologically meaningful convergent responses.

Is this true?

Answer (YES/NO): NO